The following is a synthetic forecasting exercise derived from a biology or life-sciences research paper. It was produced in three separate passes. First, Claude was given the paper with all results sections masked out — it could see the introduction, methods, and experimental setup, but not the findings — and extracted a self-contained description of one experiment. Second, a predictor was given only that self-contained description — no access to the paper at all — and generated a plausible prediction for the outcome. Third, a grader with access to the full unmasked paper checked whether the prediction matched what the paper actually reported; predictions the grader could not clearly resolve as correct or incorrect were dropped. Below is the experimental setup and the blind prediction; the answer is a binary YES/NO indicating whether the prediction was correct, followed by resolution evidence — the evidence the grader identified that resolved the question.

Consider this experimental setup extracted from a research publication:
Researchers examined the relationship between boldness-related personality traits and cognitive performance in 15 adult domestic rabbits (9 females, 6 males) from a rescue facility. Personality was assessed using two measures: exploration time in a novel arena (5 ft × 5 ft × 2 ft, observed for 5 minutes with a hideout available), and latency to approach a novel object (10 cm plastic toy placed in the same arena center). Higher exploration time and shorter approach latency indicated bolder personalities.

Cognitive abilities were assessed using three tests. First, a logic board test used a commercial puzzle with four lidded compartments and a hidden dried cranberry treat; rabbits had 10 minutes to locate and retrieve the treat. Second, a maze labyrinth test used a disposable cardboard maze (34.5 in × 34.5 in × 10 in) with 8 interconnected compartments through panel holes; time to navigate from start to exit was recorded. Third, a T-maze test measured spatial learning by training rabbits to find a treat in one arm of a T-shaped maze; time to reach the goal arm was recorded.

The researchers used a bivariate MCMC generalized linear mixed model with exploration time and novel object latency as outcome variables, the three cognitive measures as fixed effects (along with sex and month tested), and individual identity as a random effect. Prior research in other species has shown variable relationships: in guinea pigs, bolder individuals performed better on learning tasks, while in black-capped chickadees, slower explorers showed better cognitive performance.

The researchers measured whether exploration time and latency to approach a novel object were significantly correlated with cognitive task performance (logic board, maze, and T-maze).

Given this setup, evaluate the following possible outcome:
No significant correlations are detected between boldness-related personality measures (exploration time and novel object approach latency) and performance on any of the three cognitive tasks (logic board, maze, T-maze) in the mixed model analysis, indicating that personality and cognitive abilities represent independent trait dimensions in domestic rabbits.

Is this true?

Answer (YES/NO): NO